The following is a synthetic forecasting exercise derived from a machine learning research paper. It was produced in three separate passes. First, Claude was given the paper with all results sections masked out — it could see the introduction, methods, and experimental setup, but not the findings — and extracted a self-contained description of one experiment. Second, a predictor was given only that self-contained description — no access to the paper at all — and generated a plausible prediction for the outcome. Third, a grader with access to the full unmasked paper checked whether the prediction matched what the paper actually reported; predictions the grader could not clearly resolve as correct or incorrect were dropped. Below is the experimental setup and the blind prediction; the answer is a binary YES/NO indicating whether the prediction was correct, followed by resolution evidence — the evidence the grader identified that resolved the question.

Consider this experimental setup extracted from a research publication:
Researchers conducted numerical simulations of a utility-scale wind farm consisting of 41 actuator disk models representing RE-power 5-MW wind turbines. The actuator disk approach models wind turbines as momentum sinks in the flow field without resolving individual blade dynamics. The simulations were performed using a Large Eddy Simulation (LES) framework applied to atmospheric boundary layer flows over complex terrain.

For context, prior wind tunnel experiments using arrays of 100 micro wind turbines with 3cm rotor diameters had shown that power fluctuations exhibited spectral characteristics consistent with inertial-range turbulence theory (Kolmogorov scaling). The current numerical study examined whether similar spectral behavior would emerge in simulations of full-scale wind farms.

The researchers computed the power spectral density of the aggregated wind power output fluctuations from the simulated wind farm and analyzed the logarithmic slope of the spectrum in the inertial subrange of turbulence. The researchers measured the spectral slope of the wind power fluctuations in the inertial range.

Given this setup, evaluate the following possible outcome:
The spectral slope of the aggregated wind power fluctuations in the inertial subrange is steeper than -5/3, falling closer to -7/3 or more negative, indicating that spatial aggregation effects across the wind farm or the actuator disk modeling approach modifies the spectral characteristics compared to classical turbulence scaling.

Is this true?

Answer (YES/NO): NO